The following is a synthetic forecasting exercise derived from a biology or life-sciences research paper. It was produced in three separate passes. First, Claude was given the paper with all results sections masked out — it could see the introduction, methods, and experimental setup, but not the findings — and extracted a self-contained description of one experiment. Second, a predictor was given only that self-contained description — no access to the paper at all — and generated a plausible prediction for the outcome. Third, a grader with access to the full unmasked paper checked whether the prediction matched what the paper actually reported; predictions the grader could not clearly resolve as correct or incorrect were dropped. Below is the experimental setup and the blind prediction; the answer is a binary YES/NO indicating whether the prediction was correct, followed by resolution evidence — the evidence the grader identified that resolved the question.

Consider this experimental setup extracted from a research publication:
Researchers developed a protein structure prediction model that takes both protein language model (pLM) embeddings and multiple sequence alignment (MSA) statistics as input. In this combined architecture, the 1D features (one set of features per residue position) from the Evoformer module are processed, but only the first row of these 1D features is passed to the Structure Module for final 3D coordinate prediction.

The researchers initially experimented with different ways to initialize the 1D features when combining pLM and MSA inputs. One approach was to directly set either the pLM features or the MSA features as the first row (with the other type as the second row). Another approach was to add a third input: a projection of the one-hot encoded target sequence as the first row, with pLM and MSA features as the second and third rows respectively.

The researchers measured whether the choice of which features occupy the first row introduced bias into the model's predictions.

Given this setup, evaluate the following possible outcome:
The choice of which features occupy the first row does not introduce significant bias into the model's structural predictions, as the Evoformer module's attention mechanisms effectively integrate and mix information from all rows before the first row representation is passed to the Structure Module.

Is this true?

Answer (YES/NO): NO